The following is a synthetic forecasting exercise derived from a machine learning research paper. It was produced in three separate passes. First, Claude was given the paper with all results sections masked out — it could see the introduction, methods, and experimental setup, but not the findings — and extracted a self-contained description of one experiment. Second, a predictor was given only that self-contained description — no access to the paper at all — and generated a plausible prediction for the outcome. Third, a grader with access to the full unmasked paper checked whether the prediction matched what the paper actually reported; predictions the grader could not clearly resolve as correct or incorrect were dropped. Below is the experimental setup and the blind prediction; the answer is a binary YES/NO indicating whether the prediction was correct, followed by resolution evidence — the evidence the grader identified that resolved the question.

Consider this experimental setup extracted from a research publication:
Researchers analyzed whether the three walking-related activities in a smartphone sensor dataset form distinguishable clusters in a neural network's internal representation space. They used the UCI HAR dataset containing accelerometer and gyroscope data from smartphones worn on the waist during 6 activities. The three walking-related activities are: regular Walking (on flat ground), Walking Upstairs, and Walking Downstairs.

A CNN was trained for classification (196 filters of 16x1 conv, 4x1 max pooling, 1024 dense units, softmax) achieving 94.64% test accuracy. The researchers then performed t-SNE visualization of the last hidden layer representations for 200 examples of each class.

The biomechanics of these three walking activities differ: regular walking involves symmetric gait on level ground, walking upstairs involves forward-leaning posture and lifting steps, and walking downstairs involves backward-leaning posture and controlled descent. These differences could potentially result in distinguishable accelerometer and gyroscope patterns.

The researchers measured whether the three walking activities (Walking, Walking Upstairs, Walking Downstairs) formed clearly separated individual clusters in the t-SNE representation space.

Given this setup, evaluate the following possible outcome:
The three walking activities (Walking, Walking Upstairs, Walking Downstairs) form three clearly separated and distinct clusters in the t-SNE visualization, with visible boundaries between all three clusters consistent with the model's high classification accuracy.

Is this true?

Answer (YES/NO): NO